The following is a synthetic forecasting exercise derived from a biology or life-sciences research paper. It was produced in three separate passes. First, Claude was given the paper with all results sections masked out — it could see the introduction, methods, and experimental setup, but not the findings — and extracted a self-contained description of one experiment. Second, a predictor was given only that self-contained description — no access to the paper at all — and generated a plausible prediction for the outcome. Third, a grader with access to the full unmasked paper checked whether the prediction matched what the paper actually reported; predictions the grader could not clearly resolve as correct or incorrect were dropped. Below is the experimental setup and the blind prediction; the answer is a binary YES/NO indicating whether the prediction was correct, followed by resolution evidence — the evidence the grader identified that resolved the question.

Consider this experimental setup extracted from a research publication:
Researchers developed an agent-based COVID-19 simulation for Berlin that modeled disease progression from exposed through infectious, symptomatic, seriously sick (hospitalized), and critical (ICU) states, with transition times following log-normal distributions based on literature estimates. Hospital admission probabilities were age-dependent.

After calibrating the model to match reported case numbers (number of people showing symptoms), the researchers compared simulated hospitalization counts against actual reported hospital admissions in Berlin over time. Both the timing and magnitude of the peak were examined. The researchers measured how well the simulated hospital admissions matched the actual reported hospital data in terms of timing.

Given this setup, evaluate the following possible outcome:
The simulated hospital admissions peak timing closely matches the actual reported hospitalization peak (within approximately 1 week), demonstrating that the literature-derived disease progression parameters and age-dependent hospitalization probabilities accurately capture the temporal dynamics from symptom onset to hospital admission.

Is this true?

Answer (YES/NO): NO